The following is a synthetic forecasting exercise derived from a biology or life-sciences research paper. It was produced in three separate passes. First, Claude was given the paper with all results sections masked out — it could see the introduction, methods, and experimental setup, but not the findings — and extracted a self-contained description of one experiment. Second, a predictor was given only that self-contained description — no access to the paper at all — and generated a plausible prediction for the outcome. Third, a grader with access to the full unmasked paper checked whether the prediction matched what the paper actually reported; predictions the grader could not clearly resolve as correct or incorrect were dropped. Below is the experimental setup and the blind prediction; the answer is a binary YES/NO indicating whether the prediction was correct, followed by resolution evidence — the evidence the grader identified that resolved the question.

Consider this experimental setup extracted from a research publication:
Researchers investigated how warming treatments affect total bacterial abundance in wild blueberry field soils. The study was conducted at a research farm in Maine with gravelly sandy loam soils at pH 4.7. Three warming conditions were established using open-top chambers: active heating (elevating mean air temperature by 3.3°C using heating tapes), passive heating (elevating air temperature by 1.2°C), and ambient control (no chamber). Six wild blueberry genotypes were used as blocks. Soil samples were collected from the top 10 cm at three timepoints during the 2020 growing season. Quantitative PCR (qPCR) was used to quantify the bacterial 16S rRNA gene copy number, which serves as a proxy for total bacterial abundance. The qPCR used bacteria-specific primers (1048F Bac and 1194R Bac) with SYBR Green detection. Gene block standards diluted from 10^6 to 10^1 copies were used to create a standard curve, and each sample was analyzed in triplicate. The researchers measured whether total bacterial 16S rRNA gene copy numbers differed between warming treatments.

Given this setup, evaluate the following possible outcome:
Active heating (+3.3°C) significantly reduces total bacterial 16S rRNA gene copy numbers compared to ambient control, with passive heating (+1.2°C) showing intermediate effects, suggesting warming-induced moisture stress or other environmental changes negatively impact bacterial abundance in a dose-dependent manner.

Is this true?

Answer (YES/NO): NO